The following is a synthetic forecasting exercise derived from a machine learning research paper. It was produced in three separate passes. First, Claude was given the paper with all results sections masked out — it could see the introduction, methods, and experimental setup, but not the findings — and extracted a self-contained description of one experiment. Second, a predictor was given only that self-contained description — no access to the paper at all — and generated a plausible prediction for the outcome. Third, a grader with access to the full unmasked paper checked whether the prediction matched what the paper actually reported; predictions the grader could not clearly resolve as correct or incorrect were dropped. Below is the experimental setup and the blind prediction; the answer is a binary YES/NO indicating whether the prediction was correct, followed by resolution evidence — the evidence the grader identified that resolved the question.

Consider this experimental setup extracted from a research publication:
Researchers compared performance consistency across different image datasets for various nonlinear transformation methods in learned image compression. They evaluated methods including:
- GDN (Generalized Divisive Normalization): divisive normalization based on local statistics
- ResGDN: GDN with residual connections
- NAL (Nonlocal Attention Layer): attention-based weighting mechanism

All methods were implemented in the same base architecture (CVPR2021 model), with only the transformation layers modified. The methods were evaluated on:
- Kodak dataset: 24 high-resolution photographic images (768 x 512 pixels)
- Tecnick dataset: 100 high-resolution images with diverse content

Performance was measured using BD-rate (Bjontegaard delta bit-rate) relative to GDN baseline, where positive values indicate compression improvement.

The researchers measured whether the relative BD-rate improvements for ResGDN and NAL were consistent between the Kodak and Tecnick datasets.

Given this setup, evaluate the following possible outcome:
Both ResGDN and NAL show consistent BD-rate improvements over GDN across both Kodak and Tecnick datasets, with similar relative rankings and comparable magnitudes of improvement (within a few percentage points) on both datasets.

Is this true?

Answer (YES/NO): YES